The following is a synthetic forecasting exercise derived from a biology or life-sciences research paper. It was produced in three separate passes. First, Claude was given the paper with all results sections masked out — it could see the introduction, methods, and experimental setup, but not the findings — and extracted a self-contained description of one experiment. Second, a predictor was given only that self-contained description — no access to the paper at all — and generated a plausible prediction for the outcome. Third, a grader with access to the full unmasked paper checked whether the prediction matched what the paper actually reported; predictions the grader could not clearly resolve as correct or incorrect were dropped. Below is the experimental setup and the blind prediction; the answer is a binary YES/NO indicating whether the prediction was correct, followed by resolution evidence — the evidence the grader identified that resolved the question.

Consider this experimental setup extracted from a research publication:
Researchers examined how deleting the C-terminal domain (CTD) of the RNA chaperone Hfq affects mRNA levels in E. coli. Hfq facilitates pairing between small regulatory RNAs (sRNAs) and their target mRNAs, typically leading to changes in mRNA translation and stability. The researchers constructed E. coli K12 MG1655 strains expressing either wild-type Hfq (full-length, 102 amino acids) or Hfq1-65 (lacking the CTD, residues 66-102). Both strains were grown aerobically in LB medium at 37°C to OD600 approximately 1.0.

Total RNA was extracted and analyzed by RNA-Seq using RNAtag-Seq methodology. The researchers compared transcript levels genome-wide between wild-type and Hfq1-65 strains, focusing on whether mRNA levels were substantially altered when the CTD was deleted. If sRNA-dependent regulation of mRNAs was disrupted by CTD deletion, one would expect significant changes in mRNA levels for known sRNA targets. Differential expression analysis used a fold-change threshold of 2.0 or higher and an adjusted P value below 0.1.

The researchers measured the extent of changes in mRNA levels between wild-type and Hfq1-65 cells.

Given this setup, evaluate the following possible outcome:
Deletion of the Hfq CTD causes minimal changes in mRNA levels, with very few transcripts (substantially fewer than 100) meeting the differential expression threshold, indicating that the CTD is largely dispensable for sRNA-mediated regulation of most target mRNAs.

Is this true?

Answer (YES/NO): YES